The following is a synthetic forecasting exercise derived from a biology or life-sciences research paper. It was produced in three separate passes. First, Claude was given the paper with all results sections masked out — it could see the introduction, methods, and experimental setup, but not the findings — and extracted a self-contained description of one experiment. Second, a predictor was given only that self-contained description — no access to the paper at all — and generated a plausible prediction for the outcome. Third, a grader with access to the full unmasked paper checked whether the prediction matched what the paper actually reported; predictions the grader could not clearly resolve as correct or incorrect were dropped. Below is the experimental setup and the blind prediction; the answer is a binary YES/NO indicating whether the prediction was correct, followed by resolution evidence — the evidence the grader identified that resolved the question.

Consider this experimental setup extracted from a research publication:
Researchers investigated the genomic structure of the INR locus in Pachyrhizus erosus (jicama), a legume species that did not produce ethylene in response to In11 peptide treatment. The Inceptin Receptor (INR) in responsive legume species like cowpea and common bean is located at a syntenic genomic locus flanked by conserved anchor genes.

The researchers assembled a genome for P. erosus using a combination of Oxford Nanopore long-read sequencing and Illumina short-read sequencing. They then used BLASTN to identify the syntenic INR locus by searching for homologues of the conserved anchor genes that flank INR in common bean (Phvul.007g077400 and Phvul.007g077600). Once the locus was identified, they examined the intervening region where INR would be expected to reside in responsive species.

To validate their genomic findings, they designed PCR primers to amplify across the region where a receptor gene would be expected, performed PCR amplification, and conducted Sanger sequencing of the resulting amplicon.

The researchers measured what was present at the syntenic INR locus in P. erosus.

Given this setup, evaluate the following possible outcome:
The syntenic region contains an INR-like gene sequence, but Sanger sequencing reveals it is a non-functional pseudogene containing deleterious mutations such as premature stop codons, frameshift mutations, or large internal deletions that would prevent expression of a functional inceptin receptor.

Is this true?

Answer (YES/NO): NO